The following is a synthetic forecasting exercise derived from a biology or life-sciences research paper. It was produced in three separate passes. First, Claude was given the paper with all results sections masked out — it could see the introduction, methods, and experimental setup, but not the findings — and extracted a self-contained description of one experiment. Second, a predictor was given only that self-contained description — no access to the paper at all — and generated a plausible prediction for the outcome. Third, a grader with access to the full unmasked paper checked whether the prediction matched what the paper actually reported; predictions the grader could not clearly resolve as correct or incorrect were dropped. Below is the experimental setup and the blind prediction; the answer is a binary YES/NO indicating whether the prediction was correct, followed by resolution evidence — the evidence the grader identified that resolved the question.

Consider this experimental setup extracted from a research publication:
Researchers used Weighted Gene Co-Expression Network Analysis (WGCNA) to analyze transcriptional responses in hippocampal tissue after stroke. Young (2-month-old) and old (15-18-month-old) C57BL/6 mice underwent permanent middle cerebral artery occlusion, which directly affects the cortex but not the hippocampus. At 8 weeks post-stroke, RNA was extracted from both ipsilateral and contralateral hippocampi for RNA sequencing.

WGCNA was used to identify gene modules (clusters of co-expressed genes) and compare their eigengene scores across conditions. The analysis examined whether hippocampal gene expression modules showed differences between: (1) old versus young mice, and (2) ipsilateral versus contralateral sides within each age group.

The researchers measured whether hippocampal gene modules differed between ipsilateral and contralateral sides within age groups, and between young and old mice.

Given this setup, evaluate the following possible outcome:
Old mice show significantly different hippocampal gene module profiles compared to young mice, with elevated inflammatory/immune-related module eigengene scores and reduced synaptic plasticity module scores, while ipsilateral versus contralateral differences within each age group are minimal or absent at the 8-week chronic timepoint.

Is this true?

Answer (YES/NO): NO